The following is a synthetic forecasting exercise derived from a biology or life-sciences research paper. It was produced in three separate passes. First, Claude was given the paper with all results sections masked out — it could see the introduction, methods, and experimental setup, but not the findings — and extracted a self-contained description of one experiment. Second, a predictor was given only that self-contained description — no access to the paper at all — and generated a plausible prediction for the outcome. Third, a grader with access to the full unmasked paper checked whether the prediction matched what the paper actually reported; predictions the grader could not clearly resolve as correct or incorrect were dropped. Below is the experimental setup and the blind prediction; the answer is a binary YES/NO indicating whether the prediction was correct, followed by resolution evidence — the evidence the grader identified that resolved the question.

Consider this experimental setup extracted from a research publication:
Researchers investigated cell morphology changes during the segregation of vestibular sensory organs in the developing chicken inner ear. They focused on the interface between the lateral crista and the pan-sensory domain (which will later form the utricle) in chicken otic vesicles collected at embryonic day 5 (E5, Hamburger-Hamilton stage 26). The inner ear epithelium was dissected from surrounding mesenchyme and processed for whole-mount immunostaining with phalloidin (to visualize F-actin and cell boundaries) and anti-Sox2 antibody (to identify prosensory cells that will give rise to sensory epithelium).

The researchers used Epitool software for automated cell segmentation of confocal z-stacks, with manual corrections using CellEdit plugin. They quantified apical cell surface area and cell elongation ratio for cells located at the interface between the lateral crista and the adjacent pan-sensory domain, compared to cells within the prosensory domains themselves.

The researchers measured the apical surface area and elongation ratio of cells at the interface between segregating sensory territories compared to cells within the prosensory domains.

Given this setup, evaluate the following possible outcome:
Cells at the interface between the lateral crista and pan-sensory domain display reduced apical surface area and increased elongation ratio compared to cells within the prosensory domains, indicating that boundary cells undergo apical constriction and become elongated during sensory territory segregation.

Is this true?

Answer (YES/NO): NO